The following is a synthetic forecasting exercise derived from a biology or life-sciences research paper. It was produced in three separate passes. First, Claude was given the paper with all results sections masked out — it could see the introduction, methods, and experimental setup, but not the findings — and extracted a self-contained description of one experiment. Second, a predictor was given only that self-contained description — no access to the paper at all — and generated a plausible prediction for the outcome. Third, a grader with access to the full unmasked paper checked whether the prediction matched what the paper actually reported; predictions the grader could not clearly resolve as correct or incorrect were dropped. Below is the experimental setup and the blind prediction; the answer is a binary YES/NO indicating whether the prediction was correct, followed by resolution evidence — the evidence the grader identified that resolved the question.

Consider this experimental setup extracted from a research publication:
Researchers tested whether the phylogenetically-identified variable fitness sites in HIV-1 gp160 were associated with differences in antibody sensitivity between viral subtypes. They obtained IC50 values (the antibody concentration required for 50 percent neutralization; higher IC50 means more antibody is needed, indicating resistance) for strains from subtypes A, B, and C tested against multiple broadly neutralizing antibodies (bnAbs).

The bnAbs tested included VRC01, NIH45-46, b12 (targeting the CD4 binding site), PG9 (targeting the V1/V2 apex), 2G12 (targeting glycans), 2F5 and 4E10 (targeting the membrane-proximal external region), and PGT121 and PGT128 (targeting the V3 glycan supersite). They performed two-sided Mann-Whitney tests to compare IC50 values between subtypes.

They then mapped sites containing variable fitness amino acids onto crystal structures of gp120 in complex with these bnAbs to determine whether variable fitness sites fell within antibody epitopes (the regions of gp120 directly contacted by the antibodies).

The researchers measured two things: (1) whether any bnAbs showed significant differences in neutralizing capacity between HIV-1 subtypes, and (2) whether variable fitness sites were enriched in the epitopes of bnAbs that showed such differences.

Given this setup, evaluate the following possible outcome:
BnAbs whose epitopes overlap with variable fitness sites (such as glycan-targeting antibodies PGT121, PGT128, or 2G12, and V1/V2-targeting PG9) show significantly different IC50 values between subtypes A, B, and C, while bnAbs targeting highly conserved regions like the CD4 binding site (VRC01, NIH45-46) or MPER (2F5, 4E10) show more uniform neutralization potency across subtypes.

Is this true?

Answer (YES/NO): NO